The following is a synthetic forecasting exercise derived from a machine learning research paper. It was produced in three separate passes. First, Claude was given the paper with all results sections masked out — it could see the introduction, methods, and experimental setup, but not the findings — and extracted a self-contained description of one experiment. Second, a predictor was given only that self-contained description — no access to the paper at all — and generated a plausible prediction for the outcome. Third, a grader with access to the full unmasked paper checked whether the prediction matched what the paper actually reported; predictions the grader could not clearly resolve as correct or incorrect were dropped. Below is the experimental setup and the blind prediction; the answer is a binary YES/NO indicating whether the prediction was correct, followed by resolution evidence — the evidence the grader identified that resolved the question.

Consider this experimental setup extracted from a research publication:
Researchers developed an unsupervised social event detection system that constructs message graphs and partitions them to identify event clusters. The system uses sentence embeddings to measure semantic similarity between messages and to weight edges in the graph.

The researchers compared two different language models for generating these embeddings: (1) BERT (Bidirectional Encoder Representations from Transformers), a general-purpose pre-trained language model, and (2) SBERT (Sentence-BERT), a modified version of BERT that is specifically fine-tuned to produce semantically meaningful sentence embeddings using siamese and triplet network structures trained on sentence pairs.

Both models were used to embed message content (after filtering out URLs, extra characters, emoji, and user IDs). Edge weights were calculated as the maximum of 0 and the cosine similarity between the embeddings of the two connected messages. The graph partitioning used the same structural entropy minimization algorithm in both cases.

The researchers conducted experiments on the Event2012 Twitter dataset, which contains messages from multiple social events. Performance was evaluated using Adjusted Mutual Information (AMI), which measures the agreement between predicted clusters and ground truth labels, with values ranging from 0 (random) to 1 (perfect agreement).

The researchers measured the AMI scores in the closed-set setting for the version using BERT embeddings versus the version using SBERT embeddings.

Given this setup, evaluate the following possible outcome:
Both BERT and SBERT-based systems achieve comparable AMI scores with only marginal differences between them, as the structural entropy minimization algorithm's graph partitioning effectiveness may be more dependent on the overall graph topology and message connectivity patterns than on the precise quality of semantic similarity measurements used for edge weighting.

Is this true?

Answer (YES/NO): NO